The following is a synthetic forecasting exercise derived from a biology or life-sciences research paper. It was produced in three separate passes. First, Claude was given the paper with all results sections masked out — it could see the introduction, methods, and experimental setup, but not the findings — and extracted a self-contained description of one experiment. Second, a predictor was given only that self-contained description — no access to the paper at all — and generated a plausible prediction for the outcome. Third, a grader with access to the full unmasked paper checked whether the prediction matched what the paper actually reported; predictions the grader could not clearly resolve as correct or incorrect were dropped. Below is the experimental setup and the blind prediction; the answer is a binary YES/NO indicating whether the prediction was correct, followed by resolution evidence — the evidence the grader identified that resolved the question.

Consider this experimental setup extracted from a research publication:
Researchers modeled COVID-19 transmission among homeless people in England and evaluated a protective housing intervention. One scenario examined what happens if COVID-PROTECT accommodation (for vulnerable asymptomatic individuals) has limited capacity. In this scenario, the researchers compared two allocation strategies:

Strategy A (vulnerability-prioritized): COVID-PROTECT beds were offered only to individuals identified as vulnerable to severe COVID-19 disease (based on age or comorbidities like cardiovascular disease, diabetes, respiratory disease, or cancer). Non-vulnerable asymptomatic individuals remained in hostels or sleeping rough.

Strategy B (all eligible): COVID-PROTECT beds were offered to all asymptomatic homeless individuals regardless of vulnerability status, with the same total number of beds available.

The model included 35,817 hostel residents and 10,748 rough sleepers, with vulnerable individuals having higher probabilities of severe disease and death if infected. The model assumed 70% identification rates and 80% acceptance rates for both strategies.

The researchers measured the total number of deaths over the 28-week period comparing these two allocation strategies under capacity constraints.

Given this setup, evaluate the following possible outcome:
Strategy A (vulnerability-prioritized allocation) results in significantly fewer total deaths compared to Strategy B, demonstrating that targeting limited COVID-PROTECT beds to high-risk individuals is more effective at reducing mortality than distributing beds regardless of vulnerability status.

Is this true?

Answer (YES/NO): YES